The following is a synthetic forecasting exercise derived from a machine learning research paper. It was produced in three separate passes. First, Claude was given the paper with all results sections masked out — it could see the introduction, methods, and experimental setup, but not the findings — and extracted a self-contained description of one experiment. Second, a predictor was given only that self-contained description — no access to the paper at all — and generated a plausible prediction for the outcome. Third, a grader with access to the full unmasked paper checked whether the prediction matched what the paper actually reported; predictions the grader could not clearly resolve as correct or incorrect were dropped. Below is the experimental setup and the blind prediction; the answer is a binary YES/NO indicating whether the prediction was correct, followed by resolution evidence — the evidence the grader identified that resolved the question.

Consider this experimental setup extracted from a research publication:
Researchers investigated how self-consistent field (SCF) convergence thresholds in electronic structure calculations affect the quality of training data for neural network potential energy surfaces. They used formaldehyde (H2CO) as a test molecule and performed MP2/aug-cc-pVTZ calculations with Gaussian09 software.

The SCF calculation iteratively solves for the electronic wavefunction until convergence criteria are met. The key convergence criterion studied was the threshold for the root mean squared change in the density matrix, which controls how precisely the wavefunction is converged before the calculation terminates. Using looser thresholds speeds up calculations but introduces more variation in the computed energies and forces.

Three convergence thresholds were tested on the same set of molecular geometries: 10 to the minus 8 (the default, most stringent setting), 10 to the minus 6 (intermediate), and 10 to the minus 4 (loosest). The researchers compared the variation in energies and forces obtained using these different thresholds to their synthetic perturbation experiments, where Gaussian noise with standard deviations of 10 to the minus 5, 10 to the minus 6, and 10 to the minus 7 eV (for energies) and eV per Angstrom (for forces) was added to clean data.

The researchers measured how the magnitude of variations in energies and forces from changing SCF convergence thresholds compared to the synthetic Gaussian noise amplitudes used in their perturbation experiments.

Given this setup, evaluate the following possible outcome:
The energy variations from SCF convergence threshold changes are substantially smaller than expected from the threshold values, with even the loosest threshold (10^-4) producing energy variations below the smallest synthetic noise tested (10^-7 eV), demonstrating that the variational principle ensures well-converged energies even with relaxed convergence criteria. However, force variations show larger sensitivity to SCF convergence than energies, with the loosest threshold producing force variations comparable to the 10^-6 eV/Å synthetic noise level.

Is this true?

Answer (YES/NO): NO